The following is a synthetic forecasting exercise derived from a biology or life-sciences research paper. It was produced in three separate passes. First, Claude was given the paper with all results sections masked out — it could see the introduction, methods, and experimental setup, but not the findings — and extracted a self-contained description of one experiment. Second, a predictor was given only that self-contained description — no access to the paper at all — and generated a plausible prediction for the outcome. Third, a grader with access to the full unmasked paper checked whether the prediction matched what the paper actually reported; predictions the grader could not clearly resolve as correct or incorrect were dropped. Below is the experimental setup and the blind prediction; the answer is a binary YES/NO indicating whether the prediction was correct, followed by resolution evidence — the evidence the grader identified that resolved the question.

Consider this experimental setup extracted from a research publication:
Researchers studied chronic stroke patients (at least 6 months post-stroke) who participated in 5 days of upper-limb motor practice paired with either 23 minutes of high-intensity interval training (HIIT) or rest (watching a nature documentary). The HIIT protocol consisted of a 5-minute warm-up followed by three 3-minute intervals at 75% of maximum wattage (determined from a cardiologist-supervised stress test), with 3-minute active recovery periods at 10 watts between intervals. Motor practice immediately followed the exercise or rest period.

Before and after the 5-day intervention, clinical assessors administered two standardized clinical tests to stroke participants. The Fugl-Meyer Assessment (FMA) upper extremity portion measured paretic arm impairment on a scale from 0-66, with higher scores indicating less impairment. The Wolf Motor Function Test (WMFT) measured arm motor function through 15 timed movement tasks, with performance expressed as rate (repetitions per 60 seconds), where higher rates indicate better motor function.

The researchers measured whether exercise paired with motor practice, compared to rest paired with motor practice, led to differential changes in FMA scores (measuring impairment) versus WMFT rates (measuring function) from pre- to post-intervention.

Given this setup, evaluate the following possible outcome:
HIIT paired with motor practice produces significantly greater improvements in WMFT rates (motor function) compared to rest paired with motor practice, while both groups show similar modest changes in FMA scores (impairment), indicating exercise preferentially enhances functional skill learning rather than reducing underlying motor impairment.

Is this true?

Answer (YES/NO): NO